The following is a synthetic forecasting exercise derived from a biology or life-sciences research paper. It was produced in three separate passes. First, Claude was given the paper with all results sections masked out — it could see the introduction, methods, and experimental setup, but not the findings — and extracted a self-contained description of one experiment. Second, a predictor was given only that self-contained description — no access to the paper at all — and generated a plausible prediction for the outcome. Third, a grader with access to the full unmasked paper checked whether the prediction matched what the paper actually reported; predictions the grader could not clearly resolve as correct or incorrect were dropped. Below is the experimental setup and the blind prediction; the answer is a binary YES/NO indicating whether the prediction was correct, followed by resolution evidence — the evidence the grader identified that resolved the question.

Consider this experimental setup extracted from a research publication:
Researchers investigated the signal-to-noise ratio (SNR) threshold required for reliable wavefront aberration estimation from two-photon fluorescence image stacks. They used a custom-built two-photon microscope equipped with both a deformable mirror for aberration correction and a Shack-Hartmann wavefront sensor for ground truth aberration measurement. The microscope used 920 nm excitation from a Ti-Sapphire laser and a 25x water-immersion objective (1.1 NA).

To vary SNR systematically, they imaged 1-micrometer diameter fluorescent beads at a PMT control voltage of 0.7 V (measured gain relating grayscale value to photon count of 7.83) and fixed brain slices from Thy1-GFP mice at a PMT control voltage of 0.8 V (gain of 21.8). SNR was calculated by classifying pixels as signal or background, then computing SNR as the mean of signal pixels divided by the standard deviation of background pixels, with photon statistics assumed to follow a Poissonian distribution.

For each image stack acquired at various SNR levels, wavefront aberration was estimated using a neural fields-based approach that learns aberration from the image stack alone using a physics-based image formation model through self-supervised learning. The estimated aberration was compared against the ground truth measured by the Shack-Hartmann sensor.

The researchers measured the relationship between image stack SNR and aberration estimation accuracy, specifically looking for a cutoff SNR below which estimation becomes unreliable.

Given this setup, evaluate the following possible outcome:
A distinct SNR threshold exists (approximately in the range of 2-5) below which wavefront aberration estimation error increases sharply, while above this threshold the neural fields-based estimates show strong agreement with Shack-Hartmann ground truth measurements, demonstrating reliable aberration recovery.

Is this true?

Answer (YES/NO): YES